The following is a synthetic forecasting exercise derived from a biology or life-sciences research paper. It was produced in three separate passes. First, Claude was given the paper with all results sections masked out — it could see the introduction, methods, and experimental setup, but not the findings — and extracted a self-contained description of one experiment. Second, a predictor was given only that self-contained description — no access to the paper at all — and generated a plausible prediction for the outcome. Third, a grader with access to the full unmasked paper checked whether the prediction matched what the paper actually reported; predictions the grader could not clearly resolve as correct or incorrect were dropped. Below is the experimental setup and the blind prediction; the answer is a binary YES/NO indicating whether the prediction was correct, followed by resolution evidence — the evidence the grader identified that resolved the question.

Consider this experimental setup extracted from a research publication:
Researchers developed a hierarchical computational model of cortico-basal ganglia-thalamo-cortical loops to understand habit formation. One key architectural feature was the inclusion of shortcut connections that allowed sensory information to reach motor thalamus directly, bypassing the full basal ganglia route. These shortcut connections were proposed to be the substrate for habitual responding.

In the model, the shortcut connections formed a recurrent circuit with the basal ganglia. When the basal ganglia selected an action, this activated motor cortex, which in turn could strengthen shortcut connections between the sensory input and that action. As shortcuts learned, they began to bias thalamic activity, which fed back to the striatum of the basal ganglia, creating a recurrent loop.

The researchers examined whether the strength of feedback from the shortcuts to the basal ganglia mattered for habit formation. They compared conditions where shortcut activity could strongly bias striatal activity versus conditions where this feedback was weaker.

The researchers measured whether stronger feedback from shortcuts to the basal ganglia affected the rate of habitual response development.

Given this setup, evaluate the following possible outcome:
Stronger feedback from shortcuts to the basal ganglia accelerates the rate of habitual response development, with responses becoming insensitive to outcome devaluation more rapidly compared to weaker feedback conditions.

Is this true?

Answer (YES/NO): YES